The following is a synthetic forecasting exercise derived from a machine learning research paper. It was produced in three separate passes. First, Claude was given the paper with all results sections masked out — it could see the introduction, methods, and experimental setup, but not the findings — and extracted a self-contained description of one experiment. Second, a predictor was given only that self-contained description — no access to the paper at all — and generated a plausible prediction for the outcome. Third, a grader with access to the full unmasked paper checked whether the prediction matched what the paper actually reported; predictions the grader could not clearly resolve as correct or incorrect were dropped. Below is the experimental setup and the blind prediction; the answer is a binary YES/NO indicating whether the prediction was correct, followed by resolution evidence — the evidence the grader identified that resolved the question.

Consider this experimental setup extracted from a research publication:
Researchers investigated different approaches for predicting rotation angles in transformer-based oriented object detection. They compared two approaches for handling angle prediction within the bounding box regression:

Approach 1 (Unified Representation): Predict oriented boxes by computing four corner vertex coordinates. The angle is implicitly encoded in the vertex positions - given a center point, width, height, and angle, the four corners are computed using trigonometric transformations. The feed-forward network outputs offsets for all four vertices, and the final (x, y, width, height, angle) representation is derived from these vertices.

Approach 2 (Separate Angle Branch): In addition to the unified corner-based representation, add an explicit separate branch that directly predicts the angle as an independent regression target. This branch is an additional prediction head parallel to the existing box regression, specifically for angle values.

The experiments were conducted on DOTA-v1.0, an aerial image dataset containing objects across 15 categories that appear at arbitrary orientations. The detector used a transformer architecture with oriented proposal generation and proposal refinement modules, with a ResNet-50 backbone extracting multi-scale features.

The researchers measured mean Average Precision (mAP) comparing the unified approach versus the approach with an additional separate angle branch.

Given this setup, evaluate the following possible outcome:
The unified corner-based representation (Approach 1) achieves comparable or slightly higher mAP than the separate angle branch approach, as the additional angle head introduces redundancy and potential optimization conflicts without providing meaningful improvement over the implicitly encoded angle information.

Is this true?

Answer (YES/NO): NO